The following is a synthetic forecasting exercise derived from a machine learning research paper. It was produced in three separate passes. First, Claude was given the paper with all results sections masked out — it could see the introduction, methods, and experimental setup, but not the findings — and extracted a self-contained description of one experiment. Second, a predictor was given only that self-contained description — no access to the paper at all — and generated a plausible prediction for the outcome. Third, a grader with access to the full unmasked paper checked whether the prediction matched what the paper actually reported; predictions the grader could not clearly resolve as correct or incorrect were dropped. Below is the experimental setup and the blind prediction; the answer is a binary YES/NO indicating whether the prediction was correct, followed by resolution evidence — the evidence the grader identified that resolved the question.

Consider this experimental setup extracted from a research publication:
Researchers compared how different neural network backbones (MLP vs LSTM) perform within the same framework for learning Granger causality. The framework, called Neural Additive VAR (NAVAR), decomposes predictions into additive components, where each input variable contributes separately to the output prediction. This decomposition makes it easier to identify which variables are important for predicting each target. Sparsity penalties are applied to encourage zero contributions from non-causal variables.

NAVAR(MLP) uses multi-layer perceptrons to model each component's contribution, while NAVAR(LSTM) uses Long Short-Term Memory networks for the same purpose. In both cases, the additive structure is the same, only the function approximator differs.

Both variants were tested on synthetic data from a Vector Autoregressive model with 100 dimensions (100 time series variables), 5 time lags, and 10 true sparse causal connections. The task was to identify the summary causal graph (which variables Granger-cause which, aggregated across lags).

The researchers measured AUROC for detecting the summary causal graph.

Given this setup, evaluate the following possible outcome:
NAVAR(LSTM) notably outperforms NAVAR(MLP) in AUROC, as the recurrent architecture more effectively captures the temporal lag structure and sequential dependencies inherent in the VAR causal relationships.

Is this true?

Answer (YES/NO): NO